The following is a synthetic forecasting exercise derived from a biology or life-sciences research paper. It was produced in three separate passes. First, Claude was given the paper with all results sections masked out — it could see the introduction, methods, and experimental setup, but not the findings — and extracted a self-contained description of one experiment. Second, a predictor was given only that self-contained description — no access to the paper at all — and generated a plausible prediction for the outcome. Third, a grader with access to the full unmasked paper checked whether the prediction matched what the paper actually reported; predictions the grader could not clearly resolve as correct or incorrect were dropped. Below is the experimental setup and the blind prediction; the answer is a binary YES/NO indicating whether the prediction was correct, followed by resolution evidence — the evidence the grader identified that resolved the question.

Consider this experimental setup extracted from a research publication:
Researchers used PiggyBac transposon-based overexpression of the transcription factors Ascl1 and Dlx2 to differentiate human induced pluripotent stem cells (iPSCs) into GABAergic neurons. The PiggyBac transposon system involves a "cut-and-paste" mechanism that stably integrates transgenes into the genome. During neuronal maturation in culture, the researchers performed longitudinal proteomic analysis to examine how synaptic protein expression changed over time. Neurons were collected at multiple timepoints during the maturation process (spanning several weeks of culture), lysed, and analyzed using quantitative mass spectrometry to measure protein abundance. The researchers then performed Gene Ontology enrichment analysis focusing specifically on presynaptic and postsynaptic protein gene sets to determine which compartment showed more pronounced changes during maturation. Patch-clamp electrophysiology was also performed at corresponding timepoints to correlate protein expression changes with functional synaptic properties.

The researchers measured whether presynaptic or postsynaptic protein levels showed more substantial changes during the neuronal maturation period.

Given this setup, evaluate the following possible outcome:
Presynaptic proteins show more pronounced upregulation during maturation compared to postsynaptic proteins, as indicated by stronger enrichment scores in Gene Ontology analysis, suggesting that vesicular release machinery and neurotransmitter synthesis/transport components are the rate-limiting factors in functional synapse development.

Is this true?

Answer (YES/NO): YES